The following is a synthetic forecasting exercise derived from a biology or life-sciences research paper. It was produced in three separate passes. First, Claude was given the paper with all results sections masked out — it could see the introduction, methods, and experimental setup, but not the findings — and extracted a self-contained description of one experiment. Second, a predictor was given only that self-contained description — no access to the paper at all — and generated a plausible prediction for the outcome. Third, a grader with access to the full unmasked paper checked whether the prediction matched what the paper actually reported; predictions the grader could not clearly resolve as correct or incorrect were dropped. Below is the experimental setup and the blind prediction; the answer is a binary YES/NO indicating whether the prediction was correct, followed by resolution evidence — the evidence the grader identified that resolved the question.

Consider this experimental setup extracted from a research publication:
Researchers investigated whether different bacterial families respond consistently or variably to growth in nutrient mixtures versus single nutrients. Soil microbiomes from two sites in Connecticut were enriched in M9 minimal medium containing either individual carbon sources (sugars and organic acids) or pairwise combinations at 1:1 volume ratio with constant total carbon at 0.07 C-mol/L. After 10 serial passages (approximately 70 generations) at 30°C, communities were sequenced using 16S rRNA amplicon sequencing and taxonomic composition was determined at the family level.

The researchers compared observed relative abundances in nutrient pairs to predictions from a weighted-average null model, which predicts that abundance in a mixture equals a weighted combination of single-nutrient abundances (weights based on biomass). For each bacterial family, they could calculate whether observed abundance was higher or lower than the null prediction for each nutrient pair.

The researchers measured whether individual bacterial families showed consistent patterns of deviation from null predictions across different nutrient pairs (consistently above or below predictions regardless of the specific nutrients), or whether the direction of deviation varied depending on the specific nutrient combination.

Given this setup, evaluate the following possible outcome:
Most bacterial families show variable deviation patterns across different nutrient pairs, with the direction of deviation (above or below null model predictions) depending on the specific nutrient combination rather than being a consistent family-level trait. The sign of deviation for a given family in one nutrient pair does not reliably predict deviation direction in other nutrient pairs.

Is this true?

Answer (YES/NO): NO